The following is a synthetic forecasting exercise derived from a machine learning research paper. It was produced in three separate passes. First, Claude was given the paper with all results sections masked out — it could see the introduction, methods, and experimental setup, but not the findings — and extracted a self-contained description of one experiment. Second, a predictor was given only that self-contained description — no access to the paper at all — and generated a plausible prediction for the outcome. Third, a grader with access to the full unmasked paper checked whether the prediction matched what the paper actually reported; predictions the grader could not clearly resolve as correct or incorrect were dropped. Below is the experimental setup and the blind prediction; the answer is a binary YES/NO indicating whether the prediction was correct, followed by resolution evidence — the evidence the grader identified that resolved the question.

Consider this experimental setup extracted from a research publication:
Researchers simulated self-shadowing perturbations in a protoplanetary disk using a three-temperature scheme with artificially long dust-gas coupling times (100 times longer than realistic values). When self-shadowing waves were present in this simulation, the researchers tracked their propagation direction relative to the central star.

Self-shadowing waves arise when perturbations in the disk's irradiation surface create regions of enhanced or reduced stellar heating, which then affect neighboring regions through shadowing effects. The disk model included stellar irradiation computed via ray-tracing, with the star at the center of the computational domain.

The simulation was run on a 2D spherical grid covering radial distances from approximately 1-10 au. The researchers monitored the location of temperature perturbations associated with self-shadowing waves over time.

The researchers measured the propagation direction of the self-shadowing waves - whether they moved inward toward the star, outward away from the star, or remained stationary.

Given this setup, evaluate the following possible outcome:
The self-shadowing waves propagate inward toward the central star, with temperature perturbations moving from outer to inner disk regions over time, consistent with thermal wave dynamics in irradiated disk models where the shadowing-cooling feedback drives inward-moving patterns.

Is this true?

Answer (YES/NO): YES